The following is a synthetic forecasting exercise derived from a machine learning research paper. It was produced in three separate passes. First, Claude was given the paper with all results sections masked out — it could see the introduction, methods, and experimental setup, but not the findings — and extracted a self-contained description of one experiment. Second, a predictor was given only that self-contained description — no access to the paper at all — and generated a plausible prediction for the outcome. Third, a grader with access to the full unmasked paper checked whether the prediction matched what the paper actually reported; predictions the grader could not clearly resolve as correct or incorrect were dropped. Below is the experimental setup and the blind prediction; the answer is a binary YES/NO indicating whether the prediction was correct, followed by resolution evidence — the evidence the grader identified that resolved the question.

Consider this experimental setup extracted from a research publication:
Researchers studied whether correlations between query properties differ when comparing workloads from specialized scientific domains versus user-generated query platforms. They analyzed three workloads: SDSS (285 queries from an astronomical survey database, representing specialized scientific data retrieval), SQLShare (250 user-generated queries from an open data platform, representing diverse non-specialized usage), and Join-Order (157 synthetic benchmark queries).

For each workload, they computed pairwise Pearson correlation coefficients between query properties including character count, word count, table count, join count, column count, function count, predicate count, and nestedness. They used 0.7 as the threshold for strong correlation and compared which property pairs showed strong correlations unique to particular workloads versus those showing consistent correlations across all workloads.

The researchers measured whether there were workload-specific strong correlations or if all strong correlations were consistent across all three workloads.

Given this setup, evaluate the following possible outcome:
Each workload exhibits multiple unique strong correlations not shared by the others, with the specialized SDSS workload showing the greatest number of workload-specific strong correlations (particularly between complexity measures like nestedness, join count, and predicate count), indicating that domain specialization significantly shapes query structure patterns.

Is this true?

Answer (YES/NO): NO